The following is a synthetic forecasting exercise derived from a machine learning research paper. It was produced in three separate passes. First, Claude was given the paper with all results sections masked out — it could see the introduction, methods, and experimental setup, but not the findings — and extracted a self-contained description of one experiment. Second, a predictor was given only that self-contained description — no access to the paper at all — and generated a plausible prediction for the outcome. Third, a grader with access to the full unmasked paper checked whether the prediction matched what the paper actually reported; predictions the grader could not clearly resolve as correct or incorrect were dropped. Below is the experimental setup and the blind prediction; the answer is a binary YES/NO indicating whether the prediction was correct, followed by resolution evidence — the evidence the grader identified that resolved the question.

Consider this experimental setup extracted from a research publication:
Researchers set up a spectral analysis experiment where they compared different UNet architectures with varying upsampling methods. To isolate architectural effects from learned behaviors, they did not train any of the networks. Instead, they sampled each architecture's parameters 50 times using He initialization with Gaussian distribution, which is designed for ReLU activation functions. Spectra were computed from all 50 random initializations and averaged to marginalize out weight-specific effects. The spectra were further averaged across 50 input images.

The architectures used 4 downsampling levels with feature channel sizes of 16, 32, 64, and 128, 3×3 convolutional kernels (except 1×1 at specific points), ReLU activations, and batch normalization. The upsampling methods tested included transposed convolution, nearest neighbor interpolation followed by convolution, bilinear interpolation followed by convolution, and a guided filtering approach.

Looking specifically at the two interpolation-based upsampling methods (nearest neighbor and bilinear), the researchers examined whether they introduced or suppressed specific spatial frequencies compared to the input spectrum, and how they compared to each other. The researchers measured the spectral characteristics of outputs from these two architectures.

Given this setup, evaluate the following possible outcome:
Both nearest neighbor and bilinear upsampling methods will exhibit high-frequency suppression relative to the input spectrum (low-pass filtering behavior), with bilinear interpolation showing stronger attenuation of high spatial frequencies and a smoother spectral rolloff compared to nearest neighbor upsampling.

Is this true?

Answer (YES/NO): NO